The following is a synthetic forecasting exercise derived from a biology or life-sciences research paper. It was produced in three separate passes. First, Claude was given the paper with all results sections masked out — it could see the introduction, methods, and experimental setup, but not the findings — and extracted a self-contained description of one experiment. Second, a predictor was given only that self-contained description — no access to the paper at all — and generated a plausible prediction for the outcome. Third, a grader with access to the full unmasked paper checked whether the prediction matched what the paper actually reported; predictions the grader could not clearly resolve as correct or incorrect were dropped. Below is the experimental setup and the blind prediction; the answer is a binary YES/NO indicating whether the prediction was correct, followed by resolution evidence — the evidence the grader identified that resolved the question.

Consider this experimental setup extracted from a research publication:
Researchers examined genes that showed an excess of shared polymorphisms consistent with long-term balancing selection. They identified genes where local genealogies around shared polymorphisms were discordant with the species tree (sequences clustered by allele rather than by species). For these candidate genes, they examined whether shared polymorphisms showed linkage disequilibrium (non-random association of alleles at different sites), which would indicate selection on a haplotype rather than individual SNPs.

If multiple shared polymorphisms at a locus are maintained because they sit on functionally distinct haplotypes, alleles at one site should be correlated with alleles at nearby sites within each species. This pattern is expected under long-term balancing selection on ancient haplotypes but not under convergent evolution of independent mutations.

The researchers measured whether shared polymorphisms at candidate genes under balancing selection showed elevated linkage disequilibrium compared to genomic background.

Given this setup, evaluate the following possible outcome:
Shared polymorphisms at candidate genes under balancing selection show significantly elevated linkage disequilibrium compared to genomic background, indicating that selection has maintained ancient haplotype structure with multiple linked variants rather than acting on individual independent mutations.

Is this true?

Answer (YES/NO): YES